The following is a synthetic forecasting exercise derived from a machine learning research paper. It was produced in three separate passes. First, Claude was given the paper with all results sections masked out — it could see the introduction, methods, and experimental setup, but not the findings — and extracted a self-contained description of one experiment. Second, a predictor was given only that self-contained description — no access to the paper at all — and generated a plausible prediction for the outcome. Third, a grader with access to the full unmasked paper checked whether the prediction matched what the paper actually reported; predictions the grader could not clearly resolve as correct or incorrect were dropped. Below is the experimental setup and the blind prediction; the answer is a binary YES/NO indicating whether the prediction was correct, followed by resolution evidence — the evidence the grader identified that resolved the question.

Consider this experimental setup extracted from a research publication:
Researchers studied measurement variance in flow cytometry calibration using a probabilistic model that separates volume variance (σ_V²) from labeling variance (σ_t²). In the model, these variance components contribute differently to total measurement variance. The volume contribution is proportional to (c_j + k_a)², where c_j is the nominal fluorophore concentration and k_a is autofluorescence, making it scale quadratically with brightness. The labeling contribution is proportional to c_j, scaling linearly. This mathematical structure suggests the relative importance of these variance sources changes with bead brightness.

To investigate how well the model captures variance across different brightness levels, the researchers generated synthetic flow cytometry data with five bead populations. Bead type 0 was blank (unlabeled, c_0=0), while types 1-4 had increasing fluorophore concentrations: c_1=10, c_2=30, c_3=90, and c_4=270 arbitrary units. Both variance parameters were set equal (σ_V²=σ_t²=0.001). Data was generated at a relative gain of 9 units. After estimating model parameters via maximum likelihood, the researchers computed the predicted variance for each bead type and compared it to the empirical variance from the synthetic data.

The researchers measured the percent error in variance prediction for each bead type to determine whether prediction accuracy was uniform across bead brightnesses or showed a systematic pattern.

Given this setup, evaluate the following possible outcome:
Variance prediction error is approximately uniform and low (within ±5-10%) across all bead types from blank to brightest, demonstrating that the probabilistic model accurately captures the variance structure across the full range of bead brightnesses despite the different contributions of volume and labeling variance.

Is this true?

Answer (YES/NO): NO